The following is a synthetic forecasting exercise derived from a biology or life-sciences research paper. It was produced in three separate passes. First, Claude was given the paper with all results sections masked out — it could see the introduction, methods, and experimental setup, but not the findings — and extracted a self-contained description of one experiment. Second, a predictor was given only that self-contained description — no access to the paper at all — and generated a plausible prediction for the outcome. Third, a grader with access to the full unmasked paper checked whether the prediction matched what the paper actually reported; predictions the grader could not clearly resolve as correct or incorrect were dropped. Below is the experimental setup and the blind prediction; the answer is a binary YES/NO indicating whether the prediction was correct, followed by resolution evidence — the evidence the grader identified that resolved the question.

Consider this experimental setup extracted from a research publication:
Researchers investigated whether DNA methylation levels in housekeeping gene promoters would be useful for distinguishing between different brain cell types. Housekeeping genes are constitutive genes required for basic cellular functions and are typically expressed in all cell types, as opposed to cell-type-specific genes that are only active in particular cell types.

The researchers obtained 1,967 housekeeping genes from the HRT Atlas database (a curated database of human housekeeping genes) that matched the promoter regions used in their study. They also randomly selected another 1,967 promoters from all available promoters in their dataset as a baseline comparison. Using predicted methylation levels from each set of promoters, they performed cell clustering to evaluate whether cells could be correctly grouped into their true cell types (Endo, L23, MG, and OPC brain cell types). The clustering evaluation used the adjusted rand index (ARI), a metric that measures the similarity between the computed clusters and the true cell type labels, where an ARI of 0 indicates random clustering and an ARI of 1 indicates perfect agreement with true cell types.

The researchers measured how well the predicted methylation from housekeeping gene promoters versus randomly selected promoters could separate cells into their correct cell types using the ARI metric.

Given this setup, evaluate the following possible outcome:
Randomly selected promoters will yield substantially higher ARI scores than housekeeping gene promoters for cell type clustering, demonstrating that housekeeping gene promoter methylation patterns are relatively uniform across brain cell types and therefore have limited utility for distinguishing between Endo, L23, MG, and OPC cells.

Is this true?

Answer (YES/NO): NO